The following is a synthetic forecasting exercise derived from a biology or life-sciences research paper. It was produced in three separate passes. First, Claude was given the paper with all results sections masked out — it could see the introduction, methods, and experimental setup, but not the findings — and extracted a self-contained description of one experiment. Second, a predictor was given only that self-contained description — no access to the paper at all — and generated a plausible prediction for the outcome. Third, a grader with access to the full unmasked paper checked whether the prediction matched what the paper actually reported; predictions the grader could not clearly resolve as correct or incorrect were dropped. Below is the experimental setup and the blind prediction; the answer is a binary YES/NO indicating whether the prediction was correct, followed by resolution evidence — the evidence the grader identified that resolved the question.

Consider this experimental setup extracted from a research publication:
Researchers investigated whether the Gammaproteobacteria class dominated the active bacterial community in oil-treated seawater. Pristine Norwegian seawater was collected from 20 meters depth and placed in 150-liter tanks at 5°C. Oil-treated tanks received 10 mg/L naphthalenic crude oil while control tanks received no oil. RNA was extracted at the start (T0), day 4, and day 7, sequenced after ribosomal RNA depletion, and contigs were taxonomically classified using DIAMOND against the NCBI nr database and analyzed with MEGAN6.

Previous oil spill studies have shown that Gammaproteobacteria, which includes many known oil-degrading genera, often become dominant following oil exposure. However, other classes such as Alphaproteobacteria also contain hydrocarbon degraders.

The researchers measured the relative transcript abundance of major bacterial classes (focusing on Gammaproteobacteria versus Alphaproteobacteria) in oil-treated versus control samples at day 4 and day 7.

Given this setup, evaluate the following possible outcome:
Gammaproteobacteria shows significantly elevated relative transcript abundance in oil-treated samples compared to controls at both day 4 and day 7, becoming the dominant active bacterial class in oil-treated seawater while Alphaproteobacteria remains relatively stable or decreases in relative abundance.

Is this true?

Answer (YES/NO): NO